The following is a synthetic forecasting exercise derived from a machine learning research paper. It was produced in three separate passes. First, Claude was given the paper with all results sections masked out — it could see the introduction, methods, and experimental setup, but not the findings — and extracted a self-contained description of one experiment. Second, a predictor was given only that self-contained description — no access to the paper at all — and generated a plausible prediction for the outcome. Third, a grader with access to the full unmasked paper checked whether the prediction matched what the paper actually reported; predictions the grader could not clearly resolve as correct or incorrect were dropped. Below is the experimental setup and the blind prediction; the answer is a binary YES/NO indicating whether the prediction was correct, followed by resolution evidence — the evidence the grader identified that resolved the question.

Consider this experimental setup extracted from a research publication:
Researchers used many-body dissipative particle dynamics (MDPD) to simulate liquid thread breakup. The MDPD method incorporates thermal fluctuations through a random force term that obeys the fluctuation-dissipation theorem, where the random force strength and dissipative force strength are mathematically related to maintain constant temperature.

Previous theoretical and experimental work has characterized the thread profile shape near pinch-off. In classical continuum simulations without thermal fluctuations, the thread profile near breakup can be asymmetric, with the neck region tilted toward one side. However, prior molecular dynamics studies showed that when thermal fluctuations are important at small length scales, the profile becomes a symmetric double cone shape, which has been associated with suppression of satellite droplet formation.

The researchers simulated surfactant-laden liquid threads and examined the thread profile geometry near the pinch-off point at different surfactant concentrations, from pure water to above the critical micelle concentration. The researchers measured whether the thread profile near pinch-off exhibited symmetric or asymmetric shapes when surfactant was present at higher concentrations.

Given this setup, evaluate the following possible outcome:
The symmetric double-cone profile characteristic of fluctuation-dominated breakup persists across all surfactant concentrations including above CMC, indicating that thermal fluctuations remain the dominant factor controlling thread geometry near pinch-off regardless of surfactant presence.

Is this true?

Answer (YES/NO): NO